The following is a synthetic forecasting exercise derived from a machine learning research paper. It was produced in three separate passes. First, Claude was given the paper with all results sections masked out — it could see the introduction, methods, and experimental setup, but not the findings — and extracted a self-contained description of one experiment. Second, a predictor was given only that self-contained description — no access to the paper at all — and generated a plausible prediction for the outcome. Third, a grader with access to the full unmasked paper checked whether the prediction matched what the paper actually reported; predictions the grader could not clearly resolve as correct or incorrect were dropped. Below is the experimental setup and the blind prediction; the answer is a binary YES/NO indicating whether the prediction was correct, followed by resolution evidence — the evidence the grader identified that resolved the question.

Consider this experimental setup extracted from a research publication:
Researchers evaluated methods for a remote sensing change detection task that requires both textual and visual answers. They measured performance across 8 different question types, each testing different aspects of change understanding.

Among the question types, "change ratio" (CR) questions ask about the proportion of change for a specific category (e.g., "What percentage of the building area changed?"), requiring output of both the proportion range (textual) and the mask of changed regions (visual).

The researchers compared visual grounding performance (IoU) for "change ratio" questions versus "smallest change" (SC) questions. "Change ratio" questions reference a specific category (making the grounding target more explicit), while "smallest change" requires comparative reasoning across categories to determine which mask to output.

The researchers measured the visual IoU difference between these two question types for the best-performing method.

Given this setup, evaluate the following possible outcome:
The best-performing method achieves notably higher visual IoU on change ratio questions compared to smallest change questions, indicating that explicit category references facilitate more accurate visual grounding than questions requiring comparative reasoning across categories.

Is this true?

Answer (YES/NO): YES